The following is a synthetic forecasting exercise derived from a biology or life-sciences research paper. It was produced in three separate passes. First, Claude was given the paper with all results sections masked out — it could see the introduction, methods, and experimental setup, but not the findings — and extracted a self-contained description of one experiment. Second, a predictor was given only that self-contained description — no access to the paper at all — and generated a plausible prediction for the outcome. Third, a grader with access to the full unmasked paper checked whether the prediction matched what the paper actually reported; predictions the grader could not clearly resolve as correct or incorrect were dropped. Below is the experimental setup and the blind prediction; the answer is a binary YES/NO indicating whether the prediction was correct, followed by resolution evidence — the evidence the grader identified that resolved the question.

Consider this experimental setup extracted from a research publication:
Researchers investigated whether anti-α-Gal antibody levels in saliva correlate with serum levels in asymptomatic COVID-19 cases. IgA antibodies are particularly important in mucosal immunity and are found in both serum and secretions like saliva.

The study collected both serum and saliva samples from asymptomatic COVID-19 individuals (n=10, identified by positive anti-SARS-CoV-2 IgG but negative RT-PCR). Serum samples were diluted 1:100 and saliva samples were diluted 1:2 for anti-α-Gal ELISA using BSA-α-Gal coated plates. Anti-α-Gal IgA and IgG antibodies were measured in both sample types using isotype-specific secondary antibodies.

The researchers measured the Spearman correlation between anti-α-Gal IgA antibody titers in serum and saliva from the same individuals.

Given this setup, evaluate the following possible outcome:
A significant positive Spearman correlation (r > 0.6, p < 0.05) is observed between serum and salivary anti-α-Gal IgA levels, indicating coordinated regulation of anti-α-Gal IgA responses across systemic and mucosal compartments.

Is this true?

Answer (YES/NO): NO